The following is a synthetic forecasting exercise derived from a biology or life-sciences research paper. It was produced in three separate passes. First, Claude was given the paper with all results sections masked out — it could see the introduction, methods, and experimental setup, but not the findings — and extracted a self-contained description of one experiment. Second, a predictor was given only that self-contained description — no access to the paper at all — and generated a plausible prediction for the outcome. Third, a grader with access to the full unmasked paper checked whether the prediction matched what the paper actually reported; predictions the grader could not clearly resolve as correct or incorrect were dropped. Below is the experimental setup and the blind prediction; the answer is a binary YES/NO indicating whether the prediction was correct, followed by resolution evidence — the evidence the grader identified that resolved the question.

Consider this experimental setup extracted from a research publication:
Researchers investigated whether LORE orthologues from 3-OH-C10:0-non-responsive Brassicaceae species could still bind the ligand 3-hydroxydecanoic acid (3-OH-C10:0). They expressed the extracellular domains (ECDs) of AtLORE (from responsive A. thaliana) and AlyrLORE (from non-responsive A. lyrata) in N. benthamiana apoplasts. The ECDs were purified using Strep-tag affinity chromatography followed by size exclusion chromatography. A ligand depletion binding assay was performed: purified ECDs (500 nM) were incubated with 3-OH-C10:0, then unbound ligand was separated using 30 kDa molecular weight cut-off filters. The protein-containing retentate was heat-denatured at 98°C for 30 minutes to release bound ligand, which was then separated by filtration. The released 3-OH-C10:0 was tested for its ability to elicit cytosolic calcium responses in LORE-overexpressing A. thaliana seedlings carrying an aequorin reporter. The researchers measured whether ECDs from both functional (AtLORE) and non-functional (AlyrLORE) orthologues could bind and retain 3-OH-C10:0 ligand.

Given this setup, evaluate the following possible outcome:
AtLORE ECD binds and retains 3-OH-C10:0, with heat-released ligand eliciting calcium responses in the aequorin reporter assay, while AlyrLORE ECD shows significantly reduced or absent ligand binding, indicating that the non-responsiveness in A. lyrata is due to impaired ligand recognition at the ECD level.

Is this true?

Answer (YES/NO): NO